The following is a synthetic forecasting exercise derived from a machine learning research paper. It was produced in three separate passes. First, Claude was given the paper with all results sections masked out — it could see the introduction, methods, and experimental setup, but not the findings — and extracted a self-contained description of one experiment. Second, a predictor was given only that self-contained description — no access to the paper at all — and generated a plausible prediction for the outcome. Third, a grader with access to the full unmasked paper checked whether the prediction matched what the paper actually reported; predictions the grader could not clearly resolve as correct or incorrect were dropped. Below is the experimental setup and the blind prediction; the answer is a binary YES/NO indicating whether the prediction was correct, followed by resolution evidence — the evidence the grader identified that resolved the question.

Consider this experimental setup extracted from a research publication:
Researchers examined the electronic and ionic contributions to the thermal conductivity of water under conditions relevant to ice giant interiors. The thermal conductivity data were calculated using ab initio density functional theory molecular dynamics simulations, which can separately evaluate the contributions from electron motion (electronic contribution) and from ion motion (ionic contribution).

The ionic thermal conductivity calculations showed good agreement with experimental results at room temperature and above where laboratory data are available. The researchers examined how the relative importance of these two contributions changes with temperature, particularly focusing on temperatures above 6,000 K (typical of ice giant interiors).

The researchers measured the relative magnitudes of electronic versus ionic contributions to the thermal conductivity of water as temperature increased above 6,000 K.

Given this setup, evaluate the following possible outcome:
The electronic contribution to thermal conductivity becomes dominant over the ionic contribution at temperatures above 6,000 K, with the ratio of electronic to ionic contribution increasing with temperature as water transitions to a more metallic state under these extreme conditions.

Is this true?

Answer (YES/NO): NO